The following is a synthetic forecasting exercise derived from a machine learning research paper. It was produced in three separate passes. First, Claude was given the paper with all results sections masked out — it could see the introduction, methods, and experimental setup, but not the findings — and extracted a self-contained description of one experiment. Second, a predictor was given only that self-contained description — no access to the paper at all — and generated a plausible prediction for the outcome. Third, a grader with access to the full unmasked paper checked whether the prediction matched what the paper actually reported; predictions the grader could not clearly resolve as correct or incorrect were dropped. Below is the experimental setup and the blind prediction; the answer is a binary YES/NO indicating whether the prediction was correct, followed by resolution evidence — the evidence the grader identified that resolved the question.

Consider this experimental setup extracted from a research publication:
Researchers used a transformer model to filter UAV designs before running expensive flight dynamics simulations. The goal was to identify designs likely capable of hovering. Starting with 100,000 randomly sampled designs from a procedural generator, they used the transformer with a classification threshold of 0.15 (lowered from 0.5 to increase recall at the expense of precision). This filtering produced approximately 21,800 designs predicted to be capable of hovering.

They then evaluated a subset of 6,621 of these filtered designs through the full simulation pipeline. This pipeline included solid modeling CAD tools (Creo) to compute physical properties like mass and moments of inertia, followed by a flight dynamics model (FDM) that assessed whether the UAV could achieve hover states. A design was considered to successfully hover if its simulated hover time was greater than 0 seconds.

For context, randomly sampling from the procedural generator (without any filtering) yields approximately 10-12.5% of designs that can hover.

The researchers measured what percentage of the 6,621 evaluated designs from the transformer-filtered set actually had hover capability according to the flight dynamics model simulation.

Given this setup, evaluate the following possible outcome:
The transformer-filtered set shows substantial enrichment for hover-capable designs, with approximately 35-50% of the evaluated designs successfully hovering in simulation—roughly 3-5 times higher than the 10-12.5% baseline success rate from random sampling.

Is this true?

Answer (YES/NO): YES